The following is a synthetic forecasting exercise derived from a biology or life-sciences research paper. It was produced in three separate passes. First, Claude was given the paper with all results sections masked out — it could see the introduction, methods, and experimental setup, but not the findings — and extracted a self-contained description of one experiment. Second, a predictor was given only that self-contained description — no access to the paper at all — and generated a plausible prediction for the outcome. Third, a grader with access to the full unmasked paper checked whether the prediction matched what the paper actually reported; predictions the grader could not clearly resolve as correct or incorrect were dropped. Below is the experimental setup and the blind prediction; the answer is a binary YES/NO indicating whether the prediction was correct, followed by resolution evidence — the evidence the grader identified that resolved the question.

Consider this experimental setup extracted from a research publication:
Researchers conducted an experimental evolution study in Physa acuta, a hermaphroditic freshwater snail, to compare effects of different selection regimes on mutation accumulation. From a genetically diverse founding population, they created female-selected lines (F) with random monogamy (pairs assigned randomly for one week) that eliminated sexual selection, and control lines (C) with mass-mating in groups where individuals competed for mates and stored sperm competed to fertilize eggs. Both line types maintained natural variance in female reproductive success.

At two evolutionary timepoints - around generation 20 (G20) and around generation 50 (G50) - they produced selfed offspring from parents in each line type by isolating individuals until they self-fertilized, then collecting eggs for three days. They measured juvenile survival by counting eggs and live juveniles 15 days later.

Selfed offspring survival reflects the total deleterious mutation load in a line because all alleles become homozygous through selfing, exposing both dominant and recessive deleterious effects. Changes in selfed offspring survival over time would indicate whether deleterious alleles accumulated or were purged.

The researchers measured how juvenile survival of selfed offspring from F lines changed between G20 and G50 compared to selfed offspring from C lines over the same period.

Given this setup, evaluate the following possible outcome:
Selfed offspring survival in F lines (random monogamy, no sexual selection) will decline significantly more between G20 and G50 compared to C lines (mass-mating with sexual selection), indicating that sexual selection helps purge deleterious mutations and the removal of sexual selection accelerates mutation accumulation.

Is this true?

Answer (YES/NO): NO